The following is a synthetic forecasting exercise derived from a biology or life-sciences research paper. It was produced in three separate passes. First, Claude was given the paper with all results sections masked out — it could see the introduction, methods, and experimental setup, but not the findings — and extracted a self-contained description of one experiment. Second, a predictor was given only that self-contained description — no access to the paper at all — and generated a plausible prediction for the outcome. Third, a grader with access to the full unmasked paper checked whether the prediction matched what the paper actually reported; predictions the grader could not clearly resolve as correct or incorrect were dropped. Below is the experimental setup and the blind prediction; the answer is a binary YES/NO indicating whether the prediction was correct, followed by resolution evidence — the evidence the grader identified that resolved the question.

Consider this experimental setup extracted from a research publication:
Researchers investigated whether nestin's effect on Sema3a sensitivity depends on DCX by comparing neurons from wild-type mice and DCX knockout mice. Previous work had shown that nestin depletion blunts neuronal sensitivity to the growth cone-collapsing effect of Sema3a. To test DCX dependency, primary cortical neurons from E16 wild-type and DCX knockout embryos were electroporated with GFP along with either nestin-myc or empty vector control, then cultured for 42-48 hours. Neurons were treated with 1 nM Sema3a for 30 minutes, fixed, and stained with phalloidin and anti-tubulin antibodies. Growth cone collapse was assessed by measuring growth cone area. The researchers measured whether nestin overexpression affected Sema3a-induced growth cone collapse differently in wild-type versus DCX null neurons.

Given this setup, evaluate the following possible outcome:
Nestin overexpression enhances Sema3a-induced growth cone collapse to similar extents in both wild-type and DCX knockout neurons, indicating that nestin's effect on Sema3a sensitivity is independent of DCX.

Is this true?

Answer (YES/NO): NO